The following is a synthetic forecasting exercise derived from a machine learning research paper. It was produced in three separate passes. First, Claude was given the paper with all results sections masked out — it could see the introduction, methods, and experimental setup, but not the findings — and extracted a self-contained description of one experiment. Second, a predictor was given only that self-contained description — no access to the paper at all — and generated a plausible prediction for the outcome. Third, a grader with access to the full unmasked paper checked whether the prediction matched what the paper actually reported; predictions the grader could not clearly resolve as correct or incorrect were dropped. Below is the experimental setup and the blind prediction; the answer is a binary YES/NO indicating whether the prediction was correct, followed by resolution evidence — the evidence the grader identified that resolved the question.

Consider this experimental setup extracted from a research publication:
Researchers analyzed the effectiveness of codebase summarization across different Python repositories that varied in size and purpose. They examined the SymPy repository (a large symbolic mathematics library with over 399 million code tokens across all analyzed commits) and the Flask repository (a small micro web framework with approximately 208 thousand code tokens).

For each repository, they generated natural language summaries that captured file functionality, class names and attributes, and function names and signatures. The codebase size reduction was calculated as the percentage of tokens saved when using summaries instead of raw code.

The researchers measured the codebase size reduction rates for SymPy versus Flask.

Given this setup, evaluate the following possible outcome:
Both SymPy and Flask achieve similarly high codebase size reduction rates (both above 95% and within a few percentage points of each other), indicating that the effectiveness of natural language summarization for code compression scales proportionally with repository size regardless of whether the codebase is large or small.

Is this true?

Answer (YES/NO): NO